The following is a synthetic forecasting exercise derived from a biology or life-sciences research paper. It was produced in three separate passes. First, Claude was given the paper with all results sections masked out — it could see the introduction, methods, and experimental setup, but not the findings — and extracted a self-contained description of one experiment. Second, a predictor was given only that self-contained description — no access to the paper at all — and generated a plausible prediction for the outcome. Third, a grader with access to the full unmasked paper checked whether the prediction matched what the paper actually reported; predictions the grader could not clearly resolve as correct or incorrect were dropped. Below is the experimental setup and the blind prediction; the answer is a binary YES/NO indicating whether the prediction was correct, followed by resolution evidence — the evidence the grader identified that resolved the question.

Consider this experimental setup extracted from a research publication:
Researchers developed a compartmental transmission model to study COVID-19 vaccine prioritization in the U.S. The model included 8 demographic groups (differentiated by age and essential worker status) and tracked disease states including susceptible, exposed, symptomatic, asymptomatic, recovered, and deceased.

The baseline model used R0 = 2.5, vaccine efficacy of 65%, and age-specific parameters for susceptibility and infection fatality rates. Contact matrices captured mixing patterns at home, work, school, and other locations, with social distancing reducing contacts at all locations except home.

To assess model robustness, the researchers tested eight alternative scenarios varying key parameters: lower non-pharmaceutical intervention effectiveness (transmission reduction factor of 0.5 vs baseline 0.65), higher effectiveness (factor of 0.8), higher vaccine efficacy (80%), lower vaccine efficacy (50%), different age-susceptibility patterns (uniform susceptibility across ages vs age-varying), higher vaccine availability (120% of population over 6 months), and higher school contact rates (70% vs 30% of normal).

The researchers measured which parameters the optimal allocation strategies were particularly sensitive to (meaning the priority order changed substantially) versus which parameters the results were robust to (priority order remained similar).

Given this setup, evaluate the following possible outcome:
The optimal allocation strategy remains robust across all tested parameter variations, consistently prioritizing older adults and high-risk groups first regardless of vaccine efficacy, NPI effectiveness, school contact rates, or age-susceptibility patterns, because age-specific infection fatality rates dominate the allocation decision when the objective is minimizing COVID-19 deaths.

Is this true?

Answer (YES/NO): NO